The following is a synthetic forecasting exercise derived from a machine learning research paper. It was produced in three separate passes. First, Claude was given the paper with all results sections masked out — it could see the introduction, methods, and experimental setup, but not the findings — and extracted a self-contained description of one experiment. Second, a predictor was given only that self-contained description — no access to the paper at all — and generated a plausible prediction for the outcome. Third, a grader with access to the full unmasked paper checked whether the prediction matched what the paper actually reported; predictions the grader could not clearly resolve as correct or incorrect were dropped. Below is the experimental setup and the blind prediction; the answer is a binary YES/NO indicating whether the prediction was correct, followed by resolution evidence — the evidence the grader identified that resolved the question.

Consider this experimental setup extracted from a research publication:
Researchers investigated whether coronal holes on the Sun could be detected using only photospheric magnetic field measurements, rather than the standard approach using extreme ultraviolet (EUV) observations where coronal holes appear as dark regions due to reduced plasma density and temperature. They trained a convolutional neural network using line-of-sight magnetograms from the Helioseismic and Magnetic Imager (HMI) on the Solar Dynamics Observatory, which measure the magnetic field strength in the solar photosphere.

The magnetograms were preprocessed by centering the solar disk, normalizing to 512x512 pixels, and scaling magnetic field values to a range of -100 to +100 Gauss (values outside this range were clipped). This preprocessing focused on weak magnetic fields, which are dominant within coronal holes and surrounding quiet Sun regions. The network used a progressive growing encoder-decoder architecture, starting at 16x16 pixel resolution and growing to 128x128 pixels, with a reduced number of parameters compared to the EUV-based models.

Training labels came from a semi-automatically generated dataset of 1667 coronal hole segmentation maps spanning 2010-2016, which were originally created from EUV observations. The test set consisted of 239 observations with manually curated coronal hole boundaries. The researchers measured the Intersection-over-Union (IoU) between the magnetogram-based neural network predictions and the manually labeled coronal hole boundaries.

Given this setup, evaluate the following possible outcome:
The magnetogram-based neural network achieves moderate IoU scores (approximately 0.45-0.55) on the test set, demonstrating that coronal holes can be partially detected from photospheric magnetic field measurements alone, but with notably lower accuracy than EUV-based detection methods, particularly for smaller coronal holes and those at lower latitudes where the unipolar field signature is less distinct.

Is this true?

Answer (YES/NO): NO